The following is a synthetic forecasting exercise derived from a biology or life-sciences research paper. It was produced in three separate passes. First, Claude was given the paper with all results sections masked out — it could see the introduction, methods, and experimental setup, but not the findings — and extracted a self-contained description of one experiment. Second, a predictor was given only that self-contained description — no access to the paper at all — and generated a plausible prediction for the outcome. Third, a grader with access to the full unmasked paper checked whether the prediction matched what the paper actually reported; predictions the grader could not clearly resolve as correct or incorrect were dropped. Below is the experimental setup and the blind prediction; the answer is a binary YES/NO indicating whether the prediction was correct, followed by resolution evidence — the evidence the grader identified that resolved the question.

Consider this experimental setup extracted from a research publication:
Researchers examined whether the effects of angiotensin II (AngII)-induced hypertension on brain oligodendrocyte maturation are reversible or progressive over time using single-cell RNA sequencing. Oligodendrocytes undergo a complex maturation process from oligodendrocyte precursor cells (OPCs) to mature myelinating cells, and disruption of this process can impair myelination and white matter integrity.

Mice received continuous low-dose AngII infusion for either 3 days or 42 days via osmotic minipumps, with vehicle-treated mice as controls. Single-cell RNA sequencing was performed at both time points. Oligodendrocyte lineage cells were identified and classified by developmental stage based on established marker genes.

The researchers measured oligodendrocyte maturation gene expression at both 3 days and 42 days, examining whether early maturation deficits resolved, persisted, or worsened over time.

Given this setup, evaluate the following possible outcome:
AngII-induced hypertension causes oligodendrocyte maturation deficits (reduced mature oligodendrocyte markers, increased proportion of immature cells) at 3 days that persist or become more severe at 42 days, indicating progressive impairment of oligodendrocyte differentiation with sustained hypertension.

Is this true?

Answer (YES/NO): YES